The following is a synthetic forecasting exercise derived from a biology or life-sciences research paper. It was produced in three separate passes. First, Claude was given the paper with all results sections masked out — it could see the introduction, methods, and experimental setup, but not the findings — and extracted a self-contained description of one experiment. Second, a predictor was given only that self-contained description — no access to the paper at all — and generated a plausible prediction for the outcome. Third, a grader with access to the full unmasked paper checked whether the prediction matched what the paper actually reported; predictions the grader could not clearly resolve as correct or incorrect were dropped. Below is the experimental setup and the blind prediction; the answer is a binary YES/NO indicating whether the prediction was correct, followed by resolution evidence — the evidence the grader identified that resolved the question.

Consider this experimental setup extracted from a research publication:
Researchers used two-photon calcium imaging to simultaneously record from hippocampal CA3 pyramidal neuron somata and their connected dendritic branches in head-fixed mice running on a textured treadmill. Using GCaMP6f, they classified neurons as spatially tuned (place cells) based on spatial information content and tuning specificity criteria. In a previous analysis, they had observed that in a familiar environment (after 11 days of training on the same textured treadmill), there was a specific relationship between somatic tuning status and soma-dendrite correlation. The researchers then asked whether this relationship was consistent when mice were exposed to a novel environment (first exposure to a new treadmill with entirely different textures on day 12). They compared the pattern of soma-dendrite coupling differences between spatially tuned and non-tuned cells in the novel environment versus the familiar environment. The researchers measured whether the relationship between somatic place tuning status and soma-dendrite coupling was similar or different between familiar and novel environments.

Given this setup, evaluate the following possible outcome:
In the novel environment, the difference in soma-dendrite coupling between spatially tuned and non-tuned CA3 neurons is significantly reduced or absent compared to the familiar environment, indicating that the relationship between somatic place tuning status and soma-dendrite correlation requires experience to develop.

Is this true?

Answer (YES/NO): YES